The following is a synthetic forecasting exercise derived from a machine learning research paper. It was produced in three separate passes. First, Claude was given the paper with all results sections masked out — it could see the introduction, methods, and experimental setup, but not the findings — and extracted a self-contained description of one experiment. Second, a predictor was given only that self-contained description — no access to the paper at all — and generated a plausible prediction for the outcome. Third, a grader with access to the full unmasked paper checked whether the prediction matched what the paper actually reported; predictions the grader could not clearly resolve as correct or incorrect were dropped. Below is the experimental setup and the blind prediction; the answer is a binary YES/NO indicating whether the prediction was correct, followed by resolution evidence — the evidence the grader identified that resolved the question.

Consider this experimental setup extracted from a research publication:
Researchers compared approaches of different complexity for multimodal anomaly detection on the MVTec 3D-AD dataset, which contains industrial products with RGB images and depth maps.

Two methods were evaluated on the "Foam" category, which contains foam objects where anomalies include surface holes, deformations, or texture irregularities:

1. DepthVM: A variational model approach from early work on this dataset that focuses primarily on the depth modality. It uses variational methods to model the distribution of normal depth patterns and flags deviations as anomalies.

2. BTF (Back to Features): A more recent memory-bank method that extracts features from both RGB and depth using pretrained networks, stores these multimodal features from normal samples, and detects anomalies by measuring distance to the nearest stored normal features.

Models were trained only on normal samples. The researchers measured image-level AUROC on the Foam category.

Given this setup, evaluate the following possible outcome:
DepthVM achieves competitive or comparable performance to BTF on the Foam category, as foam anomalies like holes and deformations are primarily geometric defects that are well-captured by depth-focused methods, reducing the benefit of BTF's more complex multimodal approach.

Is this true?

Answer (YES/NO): NO